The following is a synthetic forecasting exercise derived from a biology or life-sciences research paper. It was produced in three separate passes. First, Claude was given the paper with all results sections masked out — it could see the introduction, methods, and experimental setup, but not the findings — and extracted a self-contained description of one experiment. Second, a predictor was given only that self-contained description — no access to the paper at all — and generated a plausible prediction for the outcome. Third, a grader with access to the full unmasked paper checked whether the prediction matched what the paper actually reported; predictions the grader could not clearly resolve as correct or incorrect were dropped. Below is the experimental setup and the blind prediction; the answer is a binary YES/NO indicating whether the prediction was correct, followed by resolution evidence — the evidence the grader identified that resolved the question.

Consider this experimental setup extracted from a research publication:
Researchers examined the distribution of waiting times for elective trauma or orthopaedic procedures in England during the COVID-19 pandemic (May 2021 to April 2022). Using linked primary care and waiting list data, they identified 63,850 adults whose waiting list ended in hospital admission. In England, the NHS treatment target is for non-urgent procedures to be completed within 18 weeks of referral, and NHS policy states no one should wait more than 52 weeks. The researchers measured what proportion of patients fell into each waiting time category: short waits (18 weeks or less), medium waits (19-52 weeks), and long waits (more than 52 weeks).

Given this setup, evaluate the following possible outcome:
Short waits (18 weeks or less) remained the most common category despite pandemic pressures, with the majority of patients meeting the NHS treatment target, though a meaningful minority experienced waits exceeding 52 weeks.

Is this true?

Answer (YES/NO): NO